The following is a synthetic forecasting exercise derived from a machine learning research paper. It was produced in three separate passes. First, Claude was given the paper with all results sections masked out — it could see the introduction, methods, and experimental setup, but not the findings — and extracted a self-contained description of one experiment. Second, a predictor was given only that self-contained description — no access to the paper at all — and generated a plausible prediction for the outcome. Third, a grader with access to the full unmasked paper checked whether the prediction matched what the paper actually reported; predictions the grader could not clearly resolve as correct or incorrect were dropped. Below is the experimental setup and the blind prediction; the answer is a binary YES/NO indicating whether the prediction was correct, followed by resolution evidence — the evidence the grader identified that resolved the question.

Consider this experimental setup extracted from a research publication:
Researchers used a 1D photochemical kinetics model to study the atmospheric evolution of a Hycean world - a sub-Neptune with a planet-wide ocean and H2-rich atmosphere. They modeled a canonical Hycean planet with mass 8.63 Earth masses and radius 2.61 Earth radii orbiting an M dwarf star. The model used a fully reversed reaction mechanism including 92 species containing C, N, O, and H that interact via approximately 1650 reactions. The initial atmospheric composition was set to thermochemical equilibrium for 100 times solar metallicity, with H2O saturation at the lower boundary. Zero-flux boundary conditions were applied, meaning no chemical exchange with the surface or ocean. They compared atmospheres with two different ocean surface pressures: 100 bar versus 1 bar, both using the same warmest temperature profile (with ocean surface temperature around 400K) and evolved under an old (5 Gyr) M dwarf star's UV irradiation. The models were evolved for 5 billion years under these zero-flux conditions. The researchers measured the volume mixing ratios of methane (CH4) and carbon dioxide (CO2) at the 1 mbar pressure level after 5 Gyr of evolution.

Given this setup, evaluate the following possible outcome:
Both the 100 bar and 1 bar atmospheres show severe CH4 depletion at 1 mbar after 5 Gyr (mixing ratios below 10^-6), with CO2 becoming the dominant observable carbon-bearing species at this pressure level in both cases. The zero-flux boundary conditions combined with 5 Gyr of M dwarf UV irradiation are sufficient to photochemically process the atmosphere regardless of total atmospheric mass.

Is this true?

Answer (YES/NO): NO